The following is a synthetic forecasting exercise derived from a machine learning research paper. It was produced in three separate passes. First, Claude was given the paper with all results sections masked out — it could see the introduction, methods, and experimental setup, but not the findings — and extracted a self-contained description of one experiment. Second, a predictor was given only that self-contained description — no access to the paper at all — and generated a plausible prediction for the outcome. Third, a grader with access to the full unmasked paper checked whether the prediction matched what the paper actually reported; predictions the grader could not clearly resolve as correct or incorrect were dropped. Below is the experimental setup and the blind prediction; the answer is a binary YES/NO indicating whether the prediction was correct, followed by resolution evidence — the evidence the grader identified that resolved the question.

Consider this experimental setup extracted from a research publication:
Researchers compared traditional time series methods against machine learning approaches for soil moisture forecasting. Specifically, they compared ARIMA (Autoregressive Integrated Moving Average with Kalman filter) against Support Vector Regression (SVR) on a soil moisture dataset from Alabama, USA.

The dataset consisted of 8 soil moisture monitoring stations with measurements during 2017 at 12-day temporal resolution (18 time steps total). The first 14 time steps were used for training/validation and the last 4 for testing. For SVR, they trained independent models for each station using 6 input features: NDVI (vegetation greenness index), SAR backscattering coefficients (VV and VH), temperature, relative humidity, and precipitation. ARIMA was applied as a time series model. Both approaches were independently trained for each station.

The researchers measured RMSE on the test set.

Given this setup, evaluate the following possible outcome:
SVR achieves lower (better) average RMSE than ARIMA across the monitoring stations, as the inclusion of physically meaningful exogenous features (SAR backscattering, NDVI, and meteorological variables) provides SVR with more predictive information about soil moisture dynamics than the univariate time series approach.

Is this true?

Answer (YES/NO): YES